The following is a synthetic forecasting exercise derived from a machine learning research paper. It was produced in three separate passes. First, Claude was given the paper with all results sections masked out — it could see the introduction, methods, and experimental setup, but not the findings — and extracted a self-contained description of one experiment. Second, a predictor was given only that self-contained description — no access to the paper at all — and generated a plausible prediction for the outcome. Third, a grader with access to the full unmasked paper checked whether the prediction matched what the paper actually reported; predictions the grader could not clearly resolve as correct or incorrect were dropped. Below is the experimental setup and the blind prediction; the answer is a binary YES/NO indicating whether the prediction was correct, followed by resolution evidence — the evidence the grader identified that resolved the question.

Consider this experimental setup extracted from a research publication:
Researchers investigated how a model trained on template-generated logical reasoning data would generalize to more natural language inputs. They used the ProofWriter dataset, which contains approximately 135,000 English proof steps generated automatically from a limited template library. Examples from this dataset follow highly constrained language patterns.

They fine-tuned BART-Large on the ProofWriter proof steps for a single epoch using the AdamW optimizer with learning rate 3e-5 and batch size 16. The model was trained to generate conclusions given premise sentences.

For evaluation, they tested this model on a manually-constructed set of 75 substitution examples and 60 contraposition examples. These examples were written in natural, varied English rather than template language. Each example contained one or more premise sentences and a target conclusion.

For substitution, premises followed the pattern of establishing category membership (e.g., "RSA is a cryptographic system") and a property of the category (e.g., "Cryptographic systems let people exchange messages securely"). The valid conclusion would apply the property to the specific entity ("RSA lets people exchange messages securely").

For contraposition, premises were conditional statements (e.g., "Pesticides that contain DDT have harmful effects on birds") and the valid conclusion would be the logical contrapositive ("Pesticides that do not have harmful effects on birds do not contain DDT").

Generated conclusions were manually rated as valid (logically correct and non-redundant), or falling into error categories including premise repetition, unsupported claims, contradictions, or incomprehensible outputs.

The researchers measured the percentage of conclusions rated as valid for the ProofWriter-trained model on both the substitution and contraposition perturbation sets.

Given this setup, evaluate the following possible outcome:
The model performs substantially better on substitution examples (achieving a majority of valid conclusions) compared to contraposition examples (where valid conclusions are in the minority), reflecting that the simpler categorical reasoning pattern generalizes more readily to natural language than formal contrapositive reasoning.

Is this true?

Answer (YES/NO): NO